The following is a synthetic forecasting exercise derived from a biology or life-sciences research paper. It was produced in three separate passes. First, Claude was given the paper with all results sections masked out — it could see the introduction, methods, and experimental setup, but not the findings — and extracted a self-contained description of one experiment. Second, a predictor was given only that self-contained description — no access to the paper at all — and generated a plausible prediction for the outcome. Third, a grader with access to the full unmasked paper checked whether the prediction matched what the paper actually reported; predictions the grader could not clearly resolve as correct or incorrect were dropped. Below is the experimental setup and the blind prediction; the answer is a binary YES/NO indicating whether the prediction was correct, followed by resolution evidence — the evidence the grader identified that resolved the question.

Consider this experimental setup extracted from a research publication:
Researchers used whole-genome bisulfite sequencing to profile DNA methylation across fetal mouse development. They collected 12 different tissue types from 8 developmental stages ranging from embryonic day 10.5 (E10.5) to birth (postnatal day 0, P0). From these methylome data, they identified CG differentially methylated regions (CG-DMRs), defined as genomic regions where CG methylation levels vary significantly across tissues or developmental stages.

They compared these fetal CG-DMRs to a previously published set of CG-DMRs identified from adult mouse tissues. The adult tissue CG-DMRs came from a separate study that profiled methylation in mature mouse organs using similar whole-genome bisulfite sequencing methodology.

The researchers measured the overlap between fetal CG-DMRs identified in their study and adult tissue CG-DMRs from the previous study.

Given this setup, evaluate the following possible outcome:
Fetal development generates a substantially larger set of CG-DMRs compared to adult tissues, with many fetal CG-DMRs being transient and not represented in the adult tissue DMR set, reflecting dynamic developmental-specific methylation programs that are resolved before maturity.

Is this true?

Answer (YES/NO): YES